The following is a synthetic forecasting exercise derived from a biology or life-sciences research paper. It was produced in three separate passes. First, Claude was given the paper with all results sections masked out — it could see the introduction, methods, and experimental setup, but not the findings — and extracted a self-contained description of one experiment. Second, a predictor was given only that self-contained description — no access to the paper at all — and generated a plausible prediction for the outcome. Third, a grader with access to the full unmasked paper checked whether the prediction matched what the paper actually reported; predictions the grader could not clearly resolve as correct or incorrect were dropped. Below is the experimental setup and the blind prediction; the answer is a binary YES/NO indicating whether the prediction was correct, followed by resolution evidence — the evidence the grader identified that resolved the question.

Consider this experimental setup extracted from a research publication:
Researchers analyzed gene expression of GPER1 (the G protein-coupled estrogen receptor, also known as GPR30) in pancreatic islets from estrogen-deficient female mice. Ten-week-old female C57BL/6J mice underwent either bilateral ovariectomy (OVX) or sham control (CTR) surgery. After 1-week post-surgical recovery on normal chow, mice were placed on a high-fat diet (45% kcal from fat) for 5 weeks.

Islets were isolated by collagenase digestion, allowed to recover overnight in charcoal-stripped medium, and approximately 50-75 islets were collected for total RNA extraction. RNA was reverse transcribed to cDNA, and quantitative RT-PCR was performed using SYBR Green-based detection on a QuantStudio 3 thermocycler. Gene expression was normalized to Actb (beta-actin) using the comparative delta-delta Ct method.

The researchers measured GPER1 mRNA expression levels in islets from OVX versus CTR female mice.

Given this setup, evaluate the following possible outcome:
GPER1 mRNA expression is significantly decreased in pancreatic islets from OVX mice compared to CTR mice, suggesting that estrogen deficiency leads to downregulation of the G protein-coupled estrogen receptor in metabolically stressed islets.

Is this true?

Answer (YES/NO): YES